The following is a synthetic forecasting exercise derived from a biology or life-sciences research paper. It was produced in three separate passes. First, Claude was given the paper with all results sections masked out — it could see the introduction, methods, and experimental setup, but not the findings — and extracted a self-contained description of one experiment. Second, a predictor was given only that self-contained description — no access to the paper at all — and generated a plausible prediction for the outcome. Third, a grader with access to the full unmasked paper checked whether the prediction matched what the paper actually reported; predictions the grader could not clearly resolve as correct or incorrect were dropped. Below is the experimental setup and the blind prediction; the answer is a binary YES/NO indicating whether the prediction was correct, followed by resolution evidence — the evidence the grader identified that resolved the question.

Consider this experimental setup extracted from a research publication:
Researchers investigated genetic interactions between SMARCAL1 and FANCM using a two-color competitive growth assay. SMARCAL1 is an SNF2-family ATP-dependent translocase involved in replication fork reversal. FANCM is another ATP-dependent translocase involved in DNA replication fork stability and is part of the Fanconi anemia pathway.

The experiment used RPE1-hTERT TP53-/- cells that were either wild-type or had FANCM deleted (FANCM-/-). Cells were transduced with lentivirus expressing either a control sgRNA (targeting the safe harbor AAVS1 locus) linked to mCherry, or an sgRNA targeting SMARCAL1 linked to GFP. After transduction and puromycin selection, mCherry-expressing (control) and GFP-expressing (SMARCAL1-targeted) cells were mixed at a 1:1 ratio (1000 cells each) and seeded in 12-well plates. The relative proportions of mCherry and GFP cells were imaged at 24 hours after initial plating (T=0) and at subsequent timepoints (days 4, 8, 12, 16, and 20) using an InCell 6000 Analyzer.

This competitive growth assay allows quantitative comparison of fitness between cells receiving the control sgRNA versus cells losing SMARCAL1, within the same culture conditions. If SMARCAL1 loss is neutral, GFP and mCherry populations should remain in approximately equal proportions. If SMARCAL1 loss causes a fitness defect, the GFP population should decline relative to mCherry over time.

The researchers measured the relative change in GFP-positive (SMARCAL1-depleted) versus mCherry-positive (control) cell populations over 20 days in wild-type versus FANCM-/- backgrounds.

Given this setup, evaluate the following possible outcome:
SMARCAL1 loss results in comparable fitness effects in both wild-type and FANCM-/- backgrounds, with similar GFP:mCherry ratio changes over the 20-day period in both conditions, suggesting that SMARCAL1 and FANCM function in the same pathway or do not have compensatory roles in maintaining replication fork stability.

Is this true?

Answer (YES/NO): NO